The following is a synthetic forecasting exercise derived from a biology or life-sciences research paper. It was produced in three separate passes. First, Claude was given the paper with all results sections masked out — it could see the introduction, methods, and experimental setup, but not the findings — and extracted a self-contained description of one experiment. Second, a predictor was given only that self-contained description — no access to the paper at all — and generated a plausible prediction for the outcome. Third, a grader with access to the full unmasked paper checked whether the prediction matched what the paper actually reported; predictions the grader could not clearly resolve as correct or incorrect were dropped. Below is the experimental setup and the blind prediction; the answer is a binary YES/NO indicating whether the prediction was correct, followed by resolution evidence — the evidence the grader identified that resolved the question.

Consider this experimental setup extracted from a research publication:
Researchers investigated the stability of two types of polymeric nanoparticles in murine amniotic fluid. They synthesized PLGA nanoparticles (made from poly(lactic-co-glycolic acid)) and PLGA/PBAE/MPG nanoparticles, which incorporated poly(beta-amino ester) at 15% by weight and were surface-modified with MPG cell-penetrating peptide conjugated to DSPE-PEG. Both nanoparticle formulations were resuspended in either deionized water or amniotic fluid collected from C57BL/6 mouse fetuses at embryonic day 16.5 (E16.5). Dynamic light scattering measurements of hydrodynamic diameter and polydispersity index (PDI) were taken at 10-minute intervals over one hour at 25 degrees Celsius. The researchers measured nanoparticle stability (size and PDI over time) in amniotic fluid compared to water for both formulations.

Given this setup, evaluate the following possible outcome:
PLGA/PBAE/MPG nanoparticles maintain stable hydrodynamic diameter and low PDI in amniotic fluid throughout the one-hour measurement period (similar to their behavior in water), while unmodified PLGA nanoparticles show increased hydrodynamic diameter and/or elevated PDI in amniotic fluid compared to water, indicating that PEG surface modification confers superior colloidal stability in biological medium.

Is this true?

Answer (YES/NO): NO